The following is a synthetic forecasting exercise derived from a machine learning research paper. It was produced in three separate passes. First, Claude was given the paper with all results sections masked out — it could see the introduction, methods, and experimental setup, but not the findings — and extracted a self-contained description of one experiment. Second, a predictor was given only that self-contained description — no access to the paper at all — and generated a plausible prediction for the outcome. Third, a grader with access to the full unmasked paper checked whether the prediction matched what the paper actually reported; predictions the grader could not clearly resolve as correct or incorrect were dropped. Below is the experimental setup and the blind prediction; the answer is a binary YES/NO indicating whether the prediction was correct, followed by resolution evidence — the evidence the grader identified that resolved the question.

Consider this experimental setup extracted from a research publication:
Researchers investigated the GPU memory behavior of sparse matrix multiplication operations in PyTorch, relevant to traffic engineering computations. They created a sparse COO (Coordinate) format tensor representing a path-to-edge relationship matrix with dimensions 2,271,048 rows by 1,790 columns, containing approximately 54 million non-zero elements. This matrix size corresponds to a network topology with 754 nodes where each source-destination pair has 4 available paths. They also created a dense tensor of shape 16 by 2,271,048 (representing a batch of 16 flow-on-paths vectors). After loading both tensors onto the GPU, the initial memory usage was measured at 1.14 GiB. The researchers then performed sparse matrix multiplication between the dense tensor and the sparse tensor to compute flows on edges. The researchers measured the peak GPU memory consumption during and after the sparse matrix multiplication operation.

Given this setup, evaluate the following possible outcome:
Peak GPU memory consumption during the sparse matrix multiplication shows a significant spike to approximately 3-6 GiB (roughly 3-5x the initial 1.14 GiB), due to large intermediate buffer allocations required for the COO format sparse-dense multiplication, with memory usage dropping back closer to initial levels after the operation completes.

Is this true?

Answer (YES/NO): YES